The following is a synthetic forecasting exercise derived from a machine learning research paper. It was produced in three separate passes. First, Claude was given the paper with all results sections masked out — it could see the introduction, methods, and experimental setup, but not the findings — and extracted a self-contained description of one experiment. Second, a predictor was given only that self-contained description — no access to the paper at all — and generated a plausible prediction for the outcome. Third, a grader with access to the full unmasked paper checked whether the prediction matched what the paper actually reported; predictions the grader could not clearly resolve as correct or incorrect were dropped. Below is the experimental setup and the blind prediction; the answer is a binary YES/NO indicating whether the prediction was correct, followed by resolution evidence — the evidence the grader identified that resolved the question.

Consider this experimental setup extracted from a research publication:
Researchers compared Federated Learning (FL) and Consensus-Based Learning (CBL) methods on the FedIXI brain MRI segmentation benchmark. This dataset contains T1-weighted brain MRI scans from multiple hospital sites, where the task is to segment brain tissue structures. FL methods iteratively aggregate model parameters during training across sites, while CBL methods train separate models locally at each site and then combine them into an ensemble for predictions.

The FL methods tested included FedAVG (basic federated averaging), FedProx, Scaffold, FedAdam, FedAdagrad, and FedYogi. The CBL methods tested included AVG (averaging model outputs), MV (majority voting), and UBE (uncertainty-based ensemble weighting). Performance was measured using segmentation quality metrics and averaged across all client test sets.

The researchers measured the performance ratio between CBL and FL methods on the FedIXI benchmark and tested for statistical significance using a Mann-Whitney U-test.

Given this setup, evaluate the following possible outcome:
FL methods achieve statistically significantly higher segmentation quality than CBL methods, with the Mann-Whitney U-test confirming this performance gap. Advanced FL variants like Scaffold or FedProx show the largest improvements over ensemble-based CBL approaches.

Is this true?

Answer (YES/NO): NO